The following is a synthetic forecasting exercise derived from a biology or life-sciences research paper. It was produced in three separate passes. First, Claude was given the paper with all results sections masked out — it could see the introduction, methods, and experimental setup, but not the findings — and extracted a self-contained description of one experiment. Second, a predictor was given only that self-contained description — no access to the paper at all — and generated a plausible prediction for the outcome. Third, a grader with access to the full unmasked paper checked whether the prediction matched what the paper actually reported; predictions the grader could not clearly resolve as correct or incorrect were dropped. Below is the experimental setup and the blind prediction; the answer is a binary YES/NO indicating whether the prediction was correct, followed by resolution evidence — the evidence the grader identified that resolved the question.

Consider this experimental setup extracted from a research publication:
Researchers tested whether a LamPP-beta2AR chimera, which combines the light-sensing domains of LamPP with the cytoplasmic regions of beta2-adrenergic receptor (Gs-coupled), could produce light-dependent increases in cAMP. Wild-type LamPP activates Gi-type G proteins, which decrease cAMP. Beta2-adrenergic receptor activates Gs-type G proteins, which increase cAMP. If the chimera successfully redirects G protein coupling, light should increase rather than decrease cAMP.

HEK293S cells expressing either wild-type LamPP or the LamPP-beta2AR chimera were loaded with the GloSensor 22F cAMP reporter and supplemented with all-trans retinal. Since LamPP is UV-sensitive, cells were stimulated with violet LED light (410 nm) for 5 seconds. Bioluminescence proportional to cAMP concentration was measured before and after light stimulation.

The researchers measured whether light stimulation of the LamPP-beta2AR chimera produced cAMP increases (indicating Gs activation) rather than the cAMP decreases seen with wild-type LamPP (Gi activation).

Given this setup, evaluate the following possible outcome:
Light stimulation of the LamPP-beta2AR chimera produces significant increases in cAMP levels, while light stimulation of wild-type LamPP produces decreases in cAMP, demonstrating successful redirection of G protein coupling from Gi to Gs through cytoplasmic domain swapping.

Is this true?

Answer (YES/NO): YES